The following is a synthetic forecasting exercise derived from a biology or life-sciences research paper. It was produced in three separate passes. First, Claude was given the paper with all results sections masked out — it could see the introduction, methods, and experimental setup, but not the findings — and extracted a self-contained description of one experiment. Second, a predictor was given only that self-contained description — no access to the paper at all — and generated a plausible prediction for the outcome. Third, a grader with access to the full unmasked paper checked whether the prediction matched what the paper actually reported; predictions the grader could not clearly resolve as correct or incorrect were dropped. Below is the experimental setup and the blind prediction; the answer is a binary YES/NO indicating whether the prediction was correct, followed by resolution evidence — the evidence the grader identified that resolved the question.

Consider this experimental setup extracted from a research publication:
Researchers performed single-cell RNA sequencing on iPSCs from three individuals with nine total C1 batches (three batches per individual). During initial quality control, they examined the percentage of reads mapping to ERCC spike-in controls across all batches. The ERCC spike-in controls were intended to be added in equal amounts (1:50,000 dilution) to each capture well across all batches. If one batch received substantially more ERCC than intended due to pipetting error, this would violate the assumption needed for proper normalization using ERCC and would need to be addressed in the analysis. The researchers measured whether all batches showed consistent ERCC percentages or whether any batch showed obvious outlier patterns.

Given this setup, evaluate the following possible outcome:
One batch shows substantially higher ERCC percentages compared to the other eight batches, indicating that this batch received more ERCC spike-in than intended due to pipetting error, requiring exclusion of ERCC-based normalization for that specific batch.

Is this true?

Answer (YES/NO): YES